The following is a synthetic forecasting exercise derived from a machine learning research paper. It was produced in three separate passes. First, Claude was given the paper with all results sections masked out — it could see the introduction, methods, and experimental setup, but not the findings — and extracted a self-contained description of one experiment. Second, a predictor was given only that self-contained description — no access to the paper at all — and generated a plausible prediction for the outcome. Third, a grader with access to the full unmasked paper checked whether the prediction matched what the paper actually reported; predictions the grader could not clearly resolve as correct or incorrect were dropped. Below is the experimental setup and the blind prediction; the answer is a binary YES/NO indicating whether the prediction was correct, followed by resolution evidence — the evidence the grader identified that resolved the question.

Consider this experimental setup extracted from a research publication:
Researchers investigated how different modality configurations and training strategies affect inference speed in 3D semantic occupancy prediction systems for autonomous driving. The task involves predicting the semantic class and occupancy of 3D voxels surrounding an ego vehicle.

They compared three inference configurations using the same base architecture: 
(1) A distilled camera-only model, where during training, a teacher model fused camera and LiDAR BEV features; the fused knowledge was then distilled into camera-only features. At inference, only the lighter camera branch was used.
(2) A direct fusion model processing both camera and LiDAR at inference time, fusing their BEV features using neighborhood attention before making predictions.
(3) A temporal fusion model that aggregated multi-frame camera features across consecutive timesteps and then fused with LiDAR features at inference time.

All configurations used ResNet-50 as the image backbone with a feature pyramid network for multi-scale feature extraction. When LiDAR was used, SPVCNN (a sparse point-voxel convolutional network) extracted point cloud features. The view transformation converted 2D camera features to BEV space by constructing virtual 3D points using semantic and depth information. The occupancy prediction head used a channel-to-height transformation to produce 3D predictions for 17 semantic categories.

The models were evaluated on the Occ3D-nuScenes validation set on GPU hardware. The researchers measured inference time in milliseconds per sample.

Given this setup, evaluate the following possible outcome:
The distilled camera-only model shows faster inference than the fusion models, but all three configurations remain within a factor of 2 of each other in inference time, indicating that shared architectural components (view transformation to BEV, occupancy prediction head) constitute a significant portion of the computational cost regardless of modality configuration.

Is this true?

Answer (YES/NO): NO